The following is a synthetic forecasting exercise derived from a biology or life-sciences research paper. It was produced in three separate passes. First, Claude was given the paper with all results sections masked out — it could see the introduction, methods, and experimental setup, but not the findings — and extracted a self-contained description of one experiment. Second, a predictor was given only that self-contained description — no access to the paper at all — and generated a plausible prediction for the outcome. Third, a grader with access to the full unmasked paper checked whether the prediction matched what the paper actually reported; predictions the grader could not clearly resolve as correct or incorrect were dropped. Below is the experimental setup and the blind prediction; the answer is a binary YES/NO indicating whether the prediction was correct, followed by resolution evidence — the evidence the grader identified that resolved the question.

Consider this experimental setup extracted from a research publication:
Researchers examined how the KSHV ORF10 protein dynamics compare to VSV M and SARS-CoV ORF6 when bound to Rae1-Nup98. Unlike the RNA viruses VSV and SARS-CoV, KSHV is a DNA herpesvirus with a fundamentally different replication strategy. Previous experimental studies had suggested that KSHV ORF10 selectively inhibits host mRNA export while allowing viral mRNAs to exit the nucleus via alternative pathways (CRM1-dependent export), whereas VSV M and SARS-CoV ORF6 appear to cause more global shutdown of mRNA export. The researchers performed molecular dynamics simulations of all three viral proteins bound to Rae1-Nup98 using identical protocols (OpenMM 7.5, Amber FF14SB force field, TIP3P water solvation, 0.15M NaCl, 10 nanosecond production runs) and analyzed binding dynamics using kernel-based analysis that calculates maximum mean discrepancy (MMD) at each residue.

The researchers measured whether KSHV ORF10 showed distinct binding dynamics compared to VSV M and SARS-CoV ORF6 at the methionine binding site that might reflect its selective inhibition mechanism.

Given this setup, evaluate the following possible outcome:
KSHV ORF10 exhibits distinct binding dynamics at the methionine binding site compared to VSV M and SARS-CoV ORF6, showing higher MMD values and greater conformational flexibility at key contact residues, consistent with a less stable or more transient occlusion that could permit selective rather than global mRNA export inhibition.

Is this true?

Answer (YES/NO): NO